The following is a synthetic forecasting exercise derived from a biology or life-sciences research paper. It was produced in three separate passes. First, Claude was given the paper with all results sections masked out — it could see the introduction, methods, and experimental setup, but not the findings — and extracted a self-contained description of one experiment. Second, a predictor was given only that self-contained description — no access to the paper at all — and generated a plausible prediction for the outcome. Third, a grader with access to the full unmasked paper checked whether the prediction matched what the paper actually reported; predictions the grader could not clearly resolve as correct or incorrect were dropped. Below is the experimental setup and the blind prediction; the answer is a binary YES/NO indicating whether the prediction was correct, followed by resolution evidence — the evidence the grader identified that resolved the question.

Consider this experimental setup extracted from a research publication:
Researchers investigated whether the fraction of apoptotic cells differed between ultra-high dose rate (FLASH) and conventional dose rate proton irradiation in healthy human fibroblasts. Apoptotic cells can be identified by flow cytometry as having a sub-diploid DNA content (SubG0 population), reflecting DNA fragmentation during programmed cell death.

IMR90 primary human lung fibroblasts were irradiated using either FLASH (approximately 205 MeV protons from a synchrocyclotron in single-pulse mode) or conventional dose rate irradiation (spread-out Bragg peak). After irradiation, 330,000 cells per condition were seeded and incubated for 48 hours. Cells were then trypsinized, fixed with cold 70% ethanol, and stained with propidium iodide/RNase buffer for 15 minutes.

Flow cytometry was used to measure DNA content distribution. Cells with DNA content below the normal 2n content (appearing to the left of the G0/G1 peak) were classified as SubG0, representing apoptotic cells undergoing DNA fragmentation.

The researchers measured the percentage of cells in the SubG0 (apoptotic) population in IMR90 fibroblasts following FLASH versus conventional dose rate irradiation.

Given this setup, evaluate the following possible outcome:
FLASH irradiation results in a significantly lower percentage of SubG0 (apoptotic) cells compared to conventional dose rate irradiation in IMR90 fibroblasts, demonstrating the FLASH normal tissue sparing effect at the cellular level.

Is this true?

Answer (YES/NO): NO